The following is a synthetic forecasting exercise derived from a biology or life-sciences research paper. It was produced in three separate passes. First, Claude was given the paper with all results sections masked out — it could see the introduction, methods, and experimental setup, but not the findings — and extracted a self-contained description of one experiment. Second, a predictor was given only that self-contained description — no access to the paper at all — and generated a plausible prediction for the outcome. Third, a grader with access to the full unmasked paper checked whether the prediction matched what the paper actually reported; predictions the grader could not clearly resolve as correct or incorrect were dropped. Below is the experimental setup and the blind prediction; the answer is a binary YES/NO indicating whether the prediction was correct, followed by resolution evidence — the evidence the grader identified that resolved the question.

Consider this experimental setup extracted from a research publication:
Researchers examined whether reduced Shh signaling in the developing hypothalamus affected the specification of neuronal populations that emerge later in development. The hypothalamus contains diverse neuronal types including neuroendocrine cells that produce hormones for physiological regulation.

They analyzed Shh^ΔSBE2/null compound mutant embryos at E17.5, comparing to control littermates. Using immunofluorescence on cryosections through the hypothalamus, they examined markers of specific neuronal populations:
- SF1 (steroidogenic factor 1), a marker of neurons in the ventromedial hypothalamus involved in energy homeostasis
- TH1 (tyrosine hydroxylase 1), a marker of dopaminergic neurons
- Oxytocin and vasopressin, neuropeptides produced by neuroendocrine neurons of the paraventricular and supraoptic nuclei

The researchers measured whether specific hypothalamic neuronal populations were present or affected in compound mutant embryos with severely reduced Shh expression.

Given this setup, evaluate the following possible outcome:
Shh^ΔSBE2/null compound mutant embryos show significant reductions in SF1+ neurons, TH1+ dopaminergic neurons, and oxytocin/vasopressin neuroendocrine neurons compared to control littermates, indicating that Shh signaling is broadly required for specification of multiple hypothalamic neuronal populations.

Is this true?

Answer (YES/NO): YES